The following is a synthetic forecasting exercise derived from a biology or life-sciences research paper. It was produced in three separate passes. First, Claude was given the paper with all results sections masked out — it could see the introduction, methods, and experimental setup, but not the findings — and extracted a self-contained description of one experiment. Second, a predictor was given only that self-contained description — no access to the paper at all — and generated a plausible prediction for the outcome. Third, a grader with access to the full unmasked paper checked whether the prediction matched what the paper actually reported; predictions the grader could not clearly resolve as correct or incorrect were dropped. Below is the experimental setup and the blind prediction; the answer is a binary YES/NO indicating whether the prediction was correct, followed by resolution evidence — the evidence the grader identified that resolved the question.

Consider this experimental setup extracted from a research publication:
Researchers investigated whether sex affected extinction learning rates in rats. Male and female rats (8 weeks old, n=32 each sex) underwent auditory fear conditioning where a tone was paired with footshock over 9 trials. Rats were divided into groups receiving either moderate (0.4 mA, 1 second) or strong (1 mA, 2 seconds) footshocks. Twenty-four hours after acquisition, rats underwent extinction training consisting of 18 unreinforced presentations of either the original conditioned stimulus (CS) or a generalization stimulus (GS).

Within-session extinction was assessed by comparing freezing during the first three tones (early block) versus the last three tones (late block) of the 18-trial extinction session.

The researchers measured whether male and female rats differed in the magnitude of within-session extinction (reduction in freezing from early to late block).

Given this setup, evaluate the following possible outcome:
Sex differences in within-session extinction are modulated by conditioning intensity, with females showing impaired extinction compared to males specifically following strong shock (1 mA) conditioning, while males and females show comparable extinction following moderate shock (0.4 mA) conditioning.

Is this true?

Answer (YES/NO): NO